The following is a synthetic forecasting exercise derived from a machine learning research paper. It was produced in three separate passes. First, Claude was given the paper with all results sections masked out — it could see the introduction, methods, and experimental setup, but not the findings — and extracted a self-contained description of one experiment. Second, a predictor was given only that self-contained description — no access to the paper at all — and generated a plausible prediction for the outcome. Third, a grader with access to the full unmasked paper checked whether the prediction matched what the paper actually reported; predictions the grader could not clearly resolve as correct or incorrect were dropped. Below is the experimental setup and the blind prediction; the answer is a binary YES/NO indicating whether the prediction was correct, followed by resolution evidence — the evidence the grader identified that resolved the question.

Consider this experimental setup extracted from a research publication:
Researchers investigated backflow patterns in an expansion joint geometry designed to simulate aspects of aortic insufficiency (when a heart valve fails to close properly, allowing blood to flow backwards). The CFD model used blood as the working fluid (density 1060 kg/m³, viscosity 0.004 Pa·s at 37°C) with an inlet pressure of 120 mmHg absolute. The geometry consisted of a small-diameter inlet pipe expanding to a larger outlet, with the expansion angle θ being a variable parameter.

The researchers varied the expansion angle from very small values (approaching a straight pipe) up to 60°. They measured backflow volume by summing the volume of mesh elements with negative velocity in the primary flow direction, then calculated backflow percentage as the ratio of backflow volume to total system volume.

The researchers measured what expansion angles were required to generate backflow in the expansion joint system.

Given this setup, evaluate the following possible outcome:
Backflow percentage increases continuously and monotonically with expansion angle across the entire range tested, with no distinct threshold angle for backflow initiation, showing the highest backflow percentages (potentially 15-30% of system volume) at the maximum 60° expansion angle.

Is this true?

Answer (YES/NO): NO